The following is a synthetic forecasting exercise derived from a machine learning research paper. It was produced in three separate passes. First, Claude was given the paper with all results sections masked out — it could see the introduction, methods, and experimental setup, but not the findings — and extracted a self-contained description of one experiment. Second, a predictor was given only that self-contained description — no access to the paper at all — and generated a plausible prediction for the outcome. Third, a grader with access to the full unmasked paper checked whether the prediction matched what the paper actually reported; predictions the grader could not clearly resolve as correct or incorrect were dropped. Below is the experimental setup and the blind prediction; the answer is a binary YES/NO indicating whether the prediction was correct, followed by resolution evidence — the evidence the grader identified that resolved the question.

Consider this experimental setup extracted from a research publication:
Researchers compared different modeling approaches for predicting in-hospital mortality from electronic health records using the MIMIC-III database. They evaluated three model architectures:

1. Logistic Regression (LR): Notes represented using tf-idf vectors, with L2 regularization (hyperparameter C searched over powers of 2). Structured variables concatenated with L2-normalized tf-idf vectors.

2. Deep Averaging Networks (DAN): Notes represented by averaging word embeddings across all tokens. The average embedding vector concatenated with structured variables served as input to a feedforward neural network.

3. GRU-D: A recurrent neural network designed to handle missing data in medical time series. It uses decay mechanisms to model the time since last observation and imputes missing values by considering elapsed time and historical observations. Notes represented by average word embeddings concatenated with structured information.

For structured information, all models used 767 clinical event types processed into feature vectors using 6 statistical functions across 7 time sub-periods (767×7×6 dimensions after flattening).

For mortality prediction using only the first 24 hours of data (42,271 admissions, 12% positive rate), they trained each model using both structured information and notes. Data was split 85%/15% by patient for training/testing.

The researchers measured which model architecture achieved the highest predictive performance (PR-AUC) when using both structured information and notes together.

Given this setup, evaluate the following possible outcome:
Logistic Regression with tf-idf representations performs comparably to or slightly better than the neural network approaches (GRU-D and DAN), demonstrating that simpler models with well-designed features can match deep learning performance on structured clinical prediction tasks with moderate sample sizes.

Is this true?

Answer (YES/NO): YES